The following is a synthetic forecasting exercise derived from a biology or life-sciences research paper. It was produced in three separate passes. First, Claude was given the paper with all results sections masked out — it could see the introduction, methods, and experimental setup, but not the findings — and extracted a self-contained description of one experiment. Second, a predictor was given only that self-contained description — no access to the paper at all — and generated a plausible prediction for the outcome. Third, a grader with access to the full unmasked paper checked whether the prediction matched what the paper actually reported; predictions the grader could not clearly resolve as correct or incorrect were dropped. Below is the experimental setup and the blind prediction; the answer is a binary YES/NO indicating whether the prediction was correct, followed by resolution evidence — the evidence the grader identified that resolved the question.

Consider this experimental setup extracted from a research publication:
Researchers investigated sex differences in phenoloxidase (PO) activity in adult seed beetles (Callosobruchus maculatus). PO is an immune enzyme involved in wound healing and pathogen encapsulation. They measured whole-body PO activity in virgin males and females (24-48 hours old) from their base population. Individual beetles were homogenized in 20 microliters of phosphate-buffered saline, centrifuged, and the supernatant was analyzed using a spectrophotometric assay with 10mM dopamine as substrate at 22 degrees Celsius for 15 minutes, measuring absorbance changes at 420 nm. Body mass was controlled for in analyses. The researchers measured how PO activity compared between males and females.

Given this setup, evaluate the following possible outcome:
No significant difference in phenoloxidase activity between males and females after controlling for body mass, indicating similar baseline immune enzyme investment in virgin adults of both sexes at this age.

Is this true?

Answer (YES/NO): NO